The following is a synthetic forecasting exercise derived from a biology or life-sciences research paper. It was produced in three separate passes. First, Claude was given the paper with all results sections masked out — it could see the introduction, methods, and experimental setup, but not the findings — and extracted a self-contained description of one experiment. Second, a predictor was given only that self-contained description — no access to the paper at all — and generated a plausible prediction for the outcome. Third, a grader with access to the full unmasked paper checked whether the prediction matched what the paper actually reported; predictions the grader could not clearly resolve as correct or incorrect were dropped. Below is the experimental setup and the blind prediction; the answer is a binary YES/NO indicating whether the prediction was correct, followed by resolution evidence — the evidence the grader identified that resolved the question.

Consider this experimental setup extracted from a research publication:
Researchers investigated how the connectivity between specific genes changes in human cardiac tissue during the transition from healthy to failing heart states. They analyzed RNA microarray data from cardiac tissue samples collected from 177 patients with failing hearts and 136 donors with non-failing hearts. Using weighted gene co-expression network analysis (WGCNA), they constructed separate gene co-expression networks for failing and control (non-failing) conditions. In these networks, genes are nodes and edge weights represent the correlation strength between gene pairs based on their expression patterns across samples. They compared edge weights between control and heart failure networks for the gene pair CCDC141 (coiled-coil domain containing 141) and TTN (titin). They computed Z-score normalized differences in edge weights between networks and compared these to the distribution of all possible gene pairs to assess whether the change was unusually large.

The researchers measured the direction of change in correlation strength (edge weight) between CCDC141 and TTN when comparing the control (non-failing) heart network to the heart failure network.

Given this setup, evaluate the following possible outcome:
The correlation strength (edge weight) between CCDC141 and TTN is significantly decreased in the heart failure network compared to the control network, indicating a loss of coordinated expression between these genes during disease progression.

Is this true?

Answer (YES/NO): YES